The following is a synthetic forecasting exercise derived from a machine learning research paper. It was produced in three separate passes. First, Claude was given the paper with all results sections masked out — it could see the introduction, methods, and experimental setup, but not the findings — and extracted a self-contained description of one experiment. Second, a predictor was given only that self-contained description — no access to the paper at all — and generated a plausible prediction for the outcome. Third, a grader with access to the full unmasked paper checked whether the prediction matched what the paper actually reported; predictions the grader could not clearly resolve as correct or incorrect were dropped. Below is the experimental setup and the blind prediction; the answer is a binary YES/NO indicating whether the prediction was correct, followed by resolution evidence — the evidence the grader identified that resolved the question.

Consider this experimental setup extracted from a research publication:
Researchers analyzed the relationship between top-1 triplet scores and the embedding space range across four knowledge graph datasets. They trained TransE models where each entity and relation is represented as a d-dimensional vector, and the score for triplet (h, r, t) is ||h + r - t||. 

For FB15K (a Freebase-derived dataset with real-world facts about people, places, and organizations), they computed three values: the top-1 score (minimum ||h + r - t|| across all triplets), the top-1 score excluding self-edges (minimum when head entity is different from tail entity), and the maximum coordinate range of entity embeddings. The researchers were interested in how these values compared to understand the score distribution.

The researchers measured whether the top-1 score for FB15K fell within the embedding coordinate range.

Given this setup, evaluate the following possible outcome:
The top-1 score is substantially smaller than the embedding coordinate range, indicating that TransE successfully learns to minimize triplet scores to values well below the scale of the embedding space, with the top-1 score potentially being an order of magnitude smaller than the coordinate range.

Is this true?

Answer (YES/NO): NO